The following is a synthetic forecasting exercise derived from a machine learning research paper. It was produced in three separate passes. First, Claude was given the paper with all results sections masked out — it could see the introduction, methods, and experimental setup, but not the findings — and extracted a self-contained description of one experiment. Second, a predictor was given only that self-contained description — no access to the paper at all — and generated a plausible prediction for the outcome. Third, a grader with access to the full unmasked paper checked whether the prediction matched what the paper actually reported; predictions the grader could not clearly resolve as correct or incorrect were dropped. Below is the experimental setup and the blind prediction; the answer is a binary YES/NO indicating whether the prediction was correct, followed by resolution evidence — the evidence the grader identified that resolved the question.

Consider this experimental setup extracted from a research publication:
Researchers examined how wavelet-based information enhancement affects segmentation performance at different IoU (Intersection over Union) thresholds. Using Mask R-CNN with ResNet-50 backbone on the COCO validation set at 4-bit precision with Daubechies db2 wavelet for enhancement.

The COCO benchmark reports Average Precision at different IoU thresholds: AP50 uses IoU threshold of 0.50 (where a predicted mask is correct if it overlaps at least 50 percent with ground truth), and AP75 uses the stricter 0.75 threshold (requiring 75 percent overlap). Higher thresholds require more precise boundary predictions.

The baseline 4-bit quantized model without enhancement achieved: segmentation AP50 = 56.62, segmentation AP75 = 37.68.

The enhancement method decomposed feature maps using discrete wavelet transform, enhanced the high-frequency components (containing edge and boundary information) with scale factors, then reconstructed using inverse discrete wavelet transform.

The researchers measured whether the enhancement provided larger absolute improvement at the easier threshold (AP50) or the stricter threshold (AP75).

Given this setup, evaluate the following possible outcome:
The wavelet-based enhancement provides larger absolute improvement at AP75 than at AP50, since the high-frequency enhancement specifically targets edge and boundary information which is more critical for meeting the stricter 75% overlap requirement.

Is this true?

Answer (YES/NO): YES